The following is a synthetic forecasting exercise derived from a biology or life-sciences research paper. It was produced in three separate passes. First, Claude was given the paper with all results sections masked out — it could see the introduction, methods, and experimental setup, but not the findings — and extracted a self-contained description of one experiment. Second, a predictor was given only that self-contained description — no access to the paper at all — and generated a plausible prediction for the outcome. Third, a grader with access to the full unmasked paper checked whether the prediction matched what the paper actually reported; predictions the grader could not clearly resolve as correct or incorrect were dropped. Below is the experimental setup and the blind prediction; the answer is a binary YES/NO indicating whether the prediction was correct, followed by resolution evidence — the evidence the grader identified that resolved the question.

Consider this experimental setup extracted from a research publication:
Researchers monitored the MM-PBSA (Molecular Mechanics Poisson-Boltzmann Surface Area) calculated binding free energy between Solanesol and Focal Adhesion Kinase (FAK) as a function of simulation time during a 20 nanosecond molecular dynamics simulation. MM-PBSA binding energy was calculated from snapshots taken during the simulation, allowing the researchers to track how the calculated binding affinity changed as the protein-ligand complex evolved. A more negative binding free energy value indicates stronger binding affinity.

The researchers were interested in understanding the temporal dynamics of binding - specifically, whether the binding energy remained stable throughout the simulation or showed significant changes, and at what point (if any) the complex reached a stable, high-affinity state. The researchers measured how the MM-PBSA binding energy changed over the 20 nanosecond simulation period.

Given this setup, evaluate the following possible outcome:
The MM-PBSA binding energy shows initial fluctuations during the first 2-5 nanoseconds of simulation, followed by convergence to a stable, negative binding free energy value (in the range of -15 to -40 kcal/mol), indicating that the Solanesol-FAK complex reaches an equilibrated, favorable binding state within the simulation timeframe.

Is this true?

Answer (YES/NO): NO